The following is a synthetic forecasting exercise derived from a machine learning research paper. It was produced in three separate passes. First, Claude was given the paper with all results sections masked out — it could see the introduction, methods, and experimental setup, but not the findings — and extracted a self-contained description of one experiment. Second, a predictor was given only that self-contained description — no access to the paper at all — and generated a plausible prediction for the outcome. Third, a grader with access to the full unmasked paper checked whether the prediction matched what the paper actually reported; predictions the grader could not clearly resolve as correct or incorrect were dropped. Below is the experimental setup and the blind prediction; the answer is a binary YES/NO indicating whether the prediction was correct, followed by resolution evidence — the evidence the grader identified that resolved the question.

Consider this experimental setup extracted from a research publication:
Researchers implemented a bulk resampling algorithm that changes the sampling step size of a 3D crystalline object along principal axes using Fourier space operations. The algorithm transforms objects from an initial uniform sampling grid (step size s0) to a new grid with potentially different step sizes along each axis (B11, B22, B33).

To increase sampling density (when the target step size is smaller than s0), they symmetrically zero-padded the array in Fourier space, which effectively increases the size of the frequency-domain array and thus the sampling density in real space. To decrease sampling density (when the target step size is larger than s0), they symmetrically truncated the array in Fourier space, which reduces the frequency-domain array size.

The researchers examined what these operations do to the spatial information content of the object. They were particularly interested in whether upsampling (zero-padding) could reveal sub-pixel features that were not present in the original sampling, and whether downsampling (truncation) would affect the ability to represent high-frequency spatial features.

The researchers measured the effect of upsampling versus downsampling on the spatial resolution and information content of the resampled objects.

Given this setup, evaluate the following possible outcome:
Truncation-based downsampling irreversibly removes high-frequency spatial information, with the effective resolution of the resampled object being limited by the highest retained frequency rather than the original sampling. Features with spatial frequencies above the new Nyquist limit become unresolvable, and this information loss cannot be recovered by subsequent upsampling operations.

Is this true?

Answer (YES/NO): YES